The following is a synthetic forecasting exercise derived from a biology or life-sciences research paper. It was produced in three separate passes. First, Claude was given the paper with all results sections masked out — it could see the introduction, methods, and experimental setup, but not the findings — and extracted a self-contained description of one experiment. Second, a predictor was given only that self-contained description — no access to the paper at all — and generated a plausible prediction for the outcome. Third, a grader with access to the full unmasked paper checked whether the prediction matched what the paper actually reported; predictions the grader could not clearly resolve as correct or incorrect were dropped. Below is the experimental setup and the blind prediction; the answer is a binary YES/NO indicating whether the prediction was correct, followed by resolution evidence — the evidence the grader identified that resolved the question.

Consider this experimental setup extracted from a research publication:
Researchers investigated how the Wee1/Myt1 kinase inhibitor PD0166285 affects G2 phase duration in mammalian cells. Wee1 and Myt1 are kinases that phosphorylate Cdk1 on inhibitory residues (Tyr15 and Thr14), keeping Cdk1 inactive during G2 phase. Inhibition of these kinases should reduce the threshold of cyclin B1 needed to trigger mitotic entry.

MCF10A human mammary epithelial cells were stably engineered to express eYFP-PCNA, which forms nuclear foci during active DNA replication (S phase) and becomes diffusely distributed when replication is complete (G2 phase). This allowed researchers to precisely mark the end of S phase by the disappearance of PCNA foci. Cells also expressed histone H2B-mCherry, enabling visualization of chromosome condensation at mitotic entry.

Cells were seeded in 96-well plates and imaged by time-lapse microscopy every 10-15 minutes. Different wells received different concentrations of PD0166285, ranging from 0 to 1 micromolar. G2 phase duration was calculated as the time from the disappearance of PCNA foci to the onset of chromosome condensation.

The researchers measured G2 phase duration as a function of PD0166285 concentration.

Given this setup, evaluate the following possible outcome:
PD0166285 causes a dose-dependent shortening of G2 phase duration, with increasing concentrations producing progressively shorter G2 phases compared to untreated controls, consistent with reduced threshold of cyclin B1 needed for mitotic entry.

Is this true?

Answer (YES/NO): YES